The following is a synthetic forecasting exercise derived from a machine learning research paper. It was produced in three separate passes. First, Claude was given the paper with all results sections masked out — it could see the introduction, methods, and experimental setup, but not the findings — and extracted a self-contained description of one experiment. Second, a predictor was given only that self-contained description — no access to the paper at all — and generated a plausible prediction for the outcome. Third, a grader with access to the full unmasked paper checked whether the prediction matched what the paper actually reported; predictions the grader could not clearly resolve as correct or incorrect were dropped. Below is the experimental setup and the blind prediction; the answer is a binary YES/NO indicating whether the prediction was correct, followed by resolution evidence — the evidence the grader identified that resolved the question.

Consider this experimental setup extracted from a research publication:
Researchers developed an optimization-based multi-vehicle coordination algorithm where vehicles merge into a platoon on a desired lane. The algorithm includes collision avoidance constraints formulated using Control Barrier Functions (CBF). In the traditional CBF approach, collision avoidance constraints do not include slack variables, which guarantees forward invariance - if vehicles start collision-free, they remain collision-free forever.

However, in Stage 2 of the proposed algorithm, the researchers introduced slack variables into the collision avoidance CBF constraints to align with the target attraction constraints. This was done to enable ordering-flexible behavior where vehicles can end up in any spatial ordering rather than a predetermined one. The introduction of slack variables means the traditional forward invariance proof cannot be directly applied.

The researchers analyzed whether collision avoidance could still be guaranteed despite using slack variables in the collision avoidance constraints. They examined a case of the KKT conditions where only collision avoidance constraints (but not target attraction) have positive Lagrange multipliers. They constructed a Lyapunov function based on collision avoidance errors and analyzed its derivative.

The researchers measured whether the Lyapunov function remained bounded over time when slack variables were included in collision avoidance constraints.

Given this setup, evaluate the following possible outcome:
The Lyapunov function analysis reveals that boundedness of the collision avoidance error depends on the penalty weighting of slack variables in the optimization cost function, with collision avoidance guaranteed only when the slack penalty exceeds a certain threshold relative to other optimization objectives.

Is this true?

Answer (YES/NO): NO